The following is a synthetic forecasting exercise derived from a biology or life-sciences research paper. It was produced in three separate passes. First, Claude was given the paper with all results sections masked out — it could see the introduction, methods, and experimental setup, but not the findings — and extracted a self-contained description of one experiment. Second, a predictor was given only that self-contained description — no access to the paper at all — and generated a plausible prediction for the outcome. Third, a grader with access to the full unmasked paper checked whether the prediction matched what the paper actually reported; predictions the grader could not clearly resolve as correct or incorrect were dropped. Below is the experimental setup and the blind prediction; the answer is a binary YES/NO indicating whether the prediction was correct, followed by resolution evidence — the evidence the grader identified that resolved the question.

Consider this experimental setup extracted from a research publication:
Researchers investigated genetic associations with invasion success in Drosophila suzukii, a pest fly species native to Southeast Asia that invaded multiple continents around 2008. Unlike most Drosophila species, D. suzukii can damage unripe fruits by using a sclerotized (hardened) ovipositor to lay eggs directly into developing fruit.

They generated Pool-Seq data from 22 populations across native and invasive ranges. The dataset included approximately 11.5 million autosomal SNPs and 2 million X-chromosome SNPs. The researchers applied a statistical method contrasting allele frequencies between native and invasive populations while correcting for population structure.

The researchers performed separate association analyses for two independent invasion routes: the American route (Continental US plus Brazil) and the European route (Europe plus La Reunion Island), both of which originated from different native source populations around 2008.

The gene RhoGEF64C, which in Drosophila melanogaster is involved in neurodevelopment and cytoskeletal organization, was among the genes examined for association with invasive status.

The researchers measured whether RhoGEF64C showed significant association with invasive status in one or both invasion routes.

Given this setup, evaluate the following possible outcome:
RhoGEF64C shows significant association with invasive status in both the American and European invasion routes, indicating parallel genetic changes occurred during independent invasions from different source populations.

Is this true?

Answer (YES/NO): YES